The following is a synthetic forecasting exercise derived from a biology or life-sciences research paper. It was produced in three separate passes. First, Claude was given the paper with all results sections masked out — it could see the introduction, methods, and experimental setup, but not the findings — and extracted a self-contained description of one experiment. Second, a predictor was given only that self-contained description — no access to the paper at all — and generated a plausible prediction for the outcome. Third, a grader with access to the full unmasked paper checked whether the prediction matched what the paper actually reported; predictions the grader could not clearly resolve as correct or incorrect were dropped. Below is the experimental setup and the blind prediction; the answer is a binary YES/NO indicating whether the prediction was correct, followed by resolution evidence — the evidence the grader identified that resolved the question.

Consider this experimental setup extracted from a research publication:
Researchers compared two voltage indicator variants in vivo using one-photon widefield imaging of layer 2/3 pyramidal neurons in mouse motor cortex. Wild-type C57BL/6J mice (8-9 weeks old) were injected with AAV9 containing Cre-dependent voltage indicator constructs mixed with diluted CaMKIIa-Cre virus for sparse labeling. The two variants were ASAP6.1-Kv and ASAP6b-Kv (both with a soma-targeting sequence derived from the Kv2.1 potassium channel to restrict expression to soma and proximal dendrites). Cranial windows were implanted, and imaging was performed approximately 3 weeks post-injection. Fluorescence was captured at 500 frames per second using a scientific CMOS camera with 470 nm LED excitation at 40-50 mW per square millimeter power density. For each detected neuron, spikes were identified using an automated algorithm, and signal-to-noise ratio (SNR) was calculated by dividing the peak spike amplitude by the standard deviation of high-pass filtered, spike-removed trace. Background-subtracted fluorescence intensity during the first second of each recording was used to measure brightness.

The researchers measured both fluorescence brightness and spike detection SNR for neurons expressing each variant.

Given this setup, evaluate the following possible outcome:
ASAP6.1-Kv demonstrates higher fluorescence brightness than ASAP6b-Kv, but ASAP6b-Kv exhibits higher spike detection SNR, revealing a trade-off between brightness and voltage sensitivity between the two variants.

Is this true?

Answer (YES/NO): NO